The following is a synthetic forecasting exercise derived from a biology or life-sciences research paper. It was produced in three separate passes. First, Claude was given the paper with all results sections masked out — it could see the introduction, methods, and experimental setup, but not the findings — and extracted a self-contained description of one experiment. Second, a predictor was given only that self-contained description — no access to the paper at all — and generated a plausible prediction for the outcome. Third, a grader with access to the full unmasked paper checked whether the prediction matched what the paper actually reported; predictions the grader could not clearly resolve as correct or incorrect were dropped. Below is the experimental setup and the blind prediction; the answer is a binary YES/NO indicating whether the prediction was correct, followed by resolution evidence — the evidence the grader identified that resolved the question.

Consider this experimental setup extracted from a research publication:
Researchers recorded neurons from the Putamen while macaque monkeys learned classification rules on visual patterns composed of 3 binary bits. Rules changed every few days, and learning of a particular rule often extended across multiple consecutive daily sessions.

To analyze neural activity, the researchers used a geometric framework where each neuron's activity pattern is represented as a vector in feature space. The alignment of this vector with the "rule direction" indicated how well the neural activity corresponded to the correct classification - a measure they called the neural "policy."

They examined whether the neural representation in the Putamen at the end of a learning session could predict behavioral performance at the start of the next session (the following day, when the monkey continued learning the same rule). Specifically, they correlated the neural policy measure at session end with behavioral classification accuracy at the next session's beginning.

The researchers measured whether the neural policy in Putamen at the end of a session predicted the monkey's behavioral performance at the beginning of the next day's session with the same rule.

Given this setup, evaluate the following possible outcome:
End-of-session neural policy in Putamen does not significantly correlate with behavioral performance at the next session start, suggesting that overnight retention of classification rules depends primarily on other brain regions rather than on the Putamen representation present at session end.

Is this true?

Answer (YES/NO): NO